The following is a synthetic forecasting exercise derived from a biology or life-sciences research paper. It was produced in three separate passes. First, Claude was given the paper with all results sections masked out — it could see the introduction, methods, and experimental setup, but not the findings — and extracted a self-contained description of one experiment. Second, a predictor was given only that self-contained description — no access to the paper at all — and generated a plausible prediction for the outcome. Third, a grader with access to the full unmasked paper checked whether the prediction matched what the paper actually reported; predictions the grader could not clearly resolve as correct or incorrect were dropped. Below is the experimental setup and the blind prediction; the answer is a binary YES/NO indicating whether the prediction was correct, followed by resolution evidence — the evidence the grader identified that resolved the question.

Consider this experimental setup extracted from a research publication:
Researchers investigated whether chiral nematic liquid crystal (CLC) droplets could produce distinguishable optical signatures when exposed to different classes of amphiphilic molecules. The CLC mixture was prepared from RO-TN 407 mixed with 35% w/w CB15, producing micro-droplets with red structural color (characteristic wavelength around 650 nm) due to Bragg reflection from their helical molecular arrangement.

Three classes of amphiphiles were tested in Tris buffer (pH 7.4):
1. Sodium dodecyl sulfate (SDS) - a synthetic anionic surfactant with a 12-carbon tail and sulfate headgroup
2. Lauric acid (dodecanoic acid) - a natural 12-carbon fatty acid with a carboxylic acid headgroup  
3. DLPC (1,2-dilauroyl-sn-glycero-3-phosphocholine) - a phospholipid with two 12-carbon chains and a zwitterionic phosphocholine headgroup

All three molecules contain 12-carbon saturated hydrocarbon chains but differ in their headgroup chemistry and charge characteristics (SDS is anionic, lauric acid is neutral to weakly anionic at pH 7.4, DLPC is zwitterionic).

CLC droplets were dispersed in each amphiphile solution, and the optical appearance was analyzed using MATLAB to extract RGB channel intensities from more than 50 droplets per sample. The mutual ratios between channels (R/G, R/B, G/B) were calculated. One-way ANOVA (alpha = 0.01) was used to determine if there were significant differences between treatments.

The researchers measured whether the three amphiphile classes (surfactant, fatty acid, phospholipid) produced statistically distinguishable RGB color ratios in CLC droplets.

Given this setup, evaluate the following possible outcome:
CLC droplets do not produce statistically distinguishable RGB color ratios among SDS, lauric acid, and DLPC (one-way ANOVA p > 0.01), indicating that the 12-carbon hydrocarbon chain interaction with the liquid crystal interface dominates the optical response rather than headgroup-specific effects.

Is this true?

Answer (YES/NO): NO